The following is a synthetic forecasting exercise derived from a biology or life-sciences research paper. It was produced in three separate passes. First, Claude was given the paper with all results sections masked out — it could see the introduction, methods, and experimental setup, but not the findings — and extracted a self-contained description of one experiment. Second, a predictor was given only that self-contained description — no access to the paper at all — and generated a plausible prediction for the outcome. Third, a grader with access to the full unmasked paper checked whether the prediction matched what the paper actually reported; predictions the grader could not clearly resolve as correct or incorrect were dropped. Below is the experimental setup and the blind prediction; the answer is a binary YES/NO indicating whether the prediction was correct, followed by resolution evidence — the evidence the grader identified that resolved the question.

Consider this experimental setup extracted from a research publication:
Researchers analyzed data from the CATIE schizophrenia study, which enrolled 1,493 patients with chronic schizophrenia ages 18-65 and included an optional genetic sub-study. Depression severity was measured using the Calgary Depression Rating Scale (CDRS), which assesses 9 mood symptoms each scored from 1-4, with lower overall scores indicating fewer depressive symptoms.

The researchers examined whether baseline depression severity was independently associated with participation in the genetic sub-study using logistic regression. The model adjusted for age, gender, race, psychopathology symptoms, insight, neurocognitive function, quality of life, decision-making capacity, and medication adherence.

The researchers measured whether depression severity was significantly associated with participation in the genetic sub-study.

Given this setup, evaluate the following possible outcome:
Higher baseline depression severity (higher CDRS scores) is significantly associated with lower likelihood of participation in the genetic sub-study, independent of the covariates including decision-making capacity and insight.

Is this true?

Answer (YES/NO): NO